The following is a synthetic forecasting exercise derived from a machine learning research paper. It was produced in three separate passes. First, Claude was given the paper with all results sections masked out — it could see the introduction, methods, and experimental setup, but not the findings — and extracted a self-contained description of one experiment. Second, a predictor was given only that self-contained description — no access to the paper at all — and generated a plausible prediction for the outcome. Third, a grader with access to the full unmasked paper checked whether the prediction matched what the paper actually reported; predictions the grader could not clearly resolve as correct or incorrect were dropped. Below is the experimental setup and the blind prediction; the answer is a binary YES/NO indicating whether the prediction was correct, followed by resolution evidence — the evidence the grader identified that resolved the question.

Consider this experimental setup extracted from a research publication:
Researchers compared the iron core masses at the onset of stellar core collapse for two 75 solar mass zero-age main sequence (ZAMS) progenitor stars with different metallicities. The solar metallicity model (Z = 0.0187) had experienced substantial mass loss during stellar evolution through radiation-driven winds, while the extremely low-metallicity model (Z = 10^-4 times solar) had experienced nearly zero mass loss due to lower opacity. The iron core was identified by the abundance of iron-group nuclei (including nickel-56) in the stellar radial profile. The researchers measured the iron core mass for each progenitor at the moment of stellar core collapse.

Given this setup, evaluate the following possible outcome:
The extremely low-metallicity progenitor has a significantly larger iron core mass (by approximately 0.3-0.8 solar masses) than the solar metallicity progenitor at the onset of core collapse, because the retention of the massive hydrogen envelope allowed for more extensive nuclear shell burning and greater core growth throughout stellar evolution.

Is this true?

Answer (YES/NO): NO